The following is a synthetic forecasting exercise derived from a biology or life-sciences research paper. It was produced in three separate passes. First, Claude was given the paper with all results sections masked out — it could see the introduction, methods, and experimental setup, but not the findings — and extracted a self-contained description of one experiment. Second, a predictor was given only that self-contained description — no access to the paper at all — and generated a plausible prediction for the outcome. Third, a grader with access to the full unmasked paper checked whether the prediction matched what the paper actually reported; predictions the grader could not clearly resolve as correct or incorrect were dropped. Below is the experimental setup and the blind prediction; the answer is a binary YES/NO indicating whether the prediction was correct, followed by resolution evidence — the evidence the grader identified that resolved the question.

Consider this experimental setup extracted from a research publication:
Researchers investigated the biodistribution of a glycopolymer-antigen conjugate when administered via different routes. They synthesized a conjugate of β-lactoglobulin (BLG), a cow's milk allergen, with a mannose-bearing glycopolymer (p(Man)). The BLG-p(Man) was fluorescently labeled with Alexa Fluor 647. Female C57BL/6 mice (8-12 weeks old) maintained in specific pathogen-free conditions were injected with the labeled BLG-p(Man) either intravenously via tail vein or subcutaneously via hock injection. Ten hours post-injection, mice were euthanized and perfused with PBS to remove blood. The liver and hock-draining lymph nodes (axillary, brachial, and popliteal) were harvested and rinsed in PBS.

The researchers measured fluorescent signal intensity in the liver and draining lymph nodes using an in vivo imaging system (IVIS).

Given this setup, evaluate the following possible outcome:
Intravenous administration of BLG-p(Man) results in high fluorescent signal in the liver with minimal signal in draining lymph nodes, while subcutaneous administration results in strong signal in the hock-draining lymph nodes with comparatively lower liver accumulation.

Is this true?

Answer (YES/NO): YES